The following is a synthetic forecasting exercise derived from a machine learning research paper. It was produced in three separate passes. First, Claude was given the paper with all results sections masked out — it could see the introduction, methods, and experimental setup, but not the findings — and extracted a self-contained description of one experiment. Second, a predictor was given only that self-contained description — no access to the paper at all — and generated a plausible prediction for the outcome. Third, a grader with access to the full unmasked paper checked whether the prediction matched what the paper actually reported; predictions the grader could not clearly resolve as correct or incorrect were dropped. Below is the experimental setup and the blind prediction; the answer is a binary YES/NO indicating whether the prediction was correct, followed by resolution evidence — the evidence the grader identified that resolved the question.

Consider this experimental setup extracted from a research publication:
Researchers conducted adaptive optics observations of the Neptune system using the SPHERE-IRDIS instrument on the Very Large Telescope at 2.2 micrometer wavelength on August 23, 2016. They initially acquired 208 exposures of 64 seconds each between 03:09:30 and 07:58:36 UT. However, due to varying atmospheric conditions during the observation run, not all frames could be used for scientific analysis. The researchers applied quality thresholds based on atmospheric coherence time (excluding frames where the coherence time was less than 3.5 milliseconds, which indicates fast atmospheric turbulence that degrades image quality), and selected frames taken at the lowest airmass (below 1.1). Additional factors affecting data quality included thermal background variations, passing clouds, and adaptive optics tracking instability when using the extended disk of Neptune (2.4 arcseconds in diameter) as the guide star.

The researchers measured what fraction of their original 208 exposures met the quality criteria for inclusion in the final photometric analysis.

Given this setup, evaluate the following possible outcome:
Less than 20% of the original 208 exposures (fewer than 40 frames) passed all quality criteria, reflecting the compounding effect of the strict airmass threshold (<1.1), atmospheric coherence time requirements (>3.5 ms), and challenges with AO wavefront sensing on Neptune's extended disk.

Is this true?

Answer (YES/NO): NO